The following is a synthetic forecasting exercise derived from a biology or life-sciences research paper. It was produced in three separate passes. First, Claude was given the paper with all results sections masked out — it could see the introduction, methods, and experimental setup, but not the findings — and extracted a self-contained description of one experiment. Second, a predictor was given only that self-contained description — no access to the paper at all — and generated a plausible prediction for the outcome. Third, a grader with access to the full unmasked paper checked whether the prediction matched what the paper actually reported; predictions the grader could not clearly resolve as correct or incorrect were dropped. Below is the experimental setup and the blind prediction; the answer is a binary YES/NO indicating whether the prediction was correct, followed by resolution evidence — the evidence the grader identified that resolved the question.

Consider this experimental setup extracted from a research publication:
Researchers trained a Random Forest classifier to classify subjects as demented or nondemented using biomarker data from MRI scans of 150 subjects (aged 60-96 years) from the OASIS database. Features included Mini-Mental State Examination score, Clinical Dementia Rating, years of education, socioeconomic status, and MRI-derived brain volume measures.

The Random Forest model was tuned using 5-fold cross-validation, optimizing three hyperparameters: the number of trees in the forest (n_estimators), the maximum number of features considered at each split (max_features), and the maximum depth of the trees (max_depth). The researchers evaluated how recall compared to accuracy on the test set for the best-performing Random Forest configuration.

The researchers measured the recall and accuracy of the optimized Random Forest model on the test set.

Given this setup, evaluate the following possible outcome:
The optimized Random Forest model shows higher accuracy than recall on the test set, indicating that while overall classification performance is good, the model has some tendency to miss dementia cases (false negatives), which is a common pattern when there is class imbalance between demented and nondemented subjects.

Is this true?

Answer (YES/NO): YES